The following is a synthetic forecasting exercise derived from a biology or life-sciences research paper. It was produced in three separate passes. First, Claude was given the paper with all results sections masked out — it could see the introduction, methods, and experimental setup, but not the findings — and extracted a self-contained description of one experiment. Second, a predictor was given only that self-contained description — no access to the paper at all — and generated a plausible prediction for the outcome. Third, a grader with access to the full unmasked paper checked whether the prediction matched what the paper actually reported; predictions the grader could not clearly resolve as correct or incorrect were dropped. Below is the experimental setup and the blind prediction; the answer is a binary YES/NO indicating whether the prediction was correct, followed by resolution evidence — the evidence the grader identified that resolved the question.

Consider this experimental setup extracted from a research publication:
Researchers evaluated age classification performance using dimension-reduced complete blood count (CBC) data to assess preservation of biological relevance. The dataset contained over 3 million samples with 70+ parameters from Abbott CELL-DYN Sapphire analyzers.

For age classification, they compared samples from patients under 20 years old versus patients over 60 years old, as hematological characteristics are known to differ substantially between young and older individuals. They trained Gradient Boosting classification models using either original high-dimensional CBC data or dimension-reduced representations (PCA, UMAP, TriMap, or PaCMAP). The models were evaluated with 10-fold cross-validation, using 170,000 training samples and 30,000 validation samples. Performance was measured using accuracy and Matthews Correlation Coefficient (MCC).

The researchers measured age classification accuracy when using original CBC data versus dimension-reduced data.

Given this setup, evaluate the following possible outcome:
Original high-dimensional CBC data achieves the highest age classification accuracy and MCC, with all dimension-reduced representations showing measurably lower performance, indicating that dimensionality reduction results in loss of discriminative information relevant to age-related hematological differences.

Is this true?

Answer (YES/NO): YES